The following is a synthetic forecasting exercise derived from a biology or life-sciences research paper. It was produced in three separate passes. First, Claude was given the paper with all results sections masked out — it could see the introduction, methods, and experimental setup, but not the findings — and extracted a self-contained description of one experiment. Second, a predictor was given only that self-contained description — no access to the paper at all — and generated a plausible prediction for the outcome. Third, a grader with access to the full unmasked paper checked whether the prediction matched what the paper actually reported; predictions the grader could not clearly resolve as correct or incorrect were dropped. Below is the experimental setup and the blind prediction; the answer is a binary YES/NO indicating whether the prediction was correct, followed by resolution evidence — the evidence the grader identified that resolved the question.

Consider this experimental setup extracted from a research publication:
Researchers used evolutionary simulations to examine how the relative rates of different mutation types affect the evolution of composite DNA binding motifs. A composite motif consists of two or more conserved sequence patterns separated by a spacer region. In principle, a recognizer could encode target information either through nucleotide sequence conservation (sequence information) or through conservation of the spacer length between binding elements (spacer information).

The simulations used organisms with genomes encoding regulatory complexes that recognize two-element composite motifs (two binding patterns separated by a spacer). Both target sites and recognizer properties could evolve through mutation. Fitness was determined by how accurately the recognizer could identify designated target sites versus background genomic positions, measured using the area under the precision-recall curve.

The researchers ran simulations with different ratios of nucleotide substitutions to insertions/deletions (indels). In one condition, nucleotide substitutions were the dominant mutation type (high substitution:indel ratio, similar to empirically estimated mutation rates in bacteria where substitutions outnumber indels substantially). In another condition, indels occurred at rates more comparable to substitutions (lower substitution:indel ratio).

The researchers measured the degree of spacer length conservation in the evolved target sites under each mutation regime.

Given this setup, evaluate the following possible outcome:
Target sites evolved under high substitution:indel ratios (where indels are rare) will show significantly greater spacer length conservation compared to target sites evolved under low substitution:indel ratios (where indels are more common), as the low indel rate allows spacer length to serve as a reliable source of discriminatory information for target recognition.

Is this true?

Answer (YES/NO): YES